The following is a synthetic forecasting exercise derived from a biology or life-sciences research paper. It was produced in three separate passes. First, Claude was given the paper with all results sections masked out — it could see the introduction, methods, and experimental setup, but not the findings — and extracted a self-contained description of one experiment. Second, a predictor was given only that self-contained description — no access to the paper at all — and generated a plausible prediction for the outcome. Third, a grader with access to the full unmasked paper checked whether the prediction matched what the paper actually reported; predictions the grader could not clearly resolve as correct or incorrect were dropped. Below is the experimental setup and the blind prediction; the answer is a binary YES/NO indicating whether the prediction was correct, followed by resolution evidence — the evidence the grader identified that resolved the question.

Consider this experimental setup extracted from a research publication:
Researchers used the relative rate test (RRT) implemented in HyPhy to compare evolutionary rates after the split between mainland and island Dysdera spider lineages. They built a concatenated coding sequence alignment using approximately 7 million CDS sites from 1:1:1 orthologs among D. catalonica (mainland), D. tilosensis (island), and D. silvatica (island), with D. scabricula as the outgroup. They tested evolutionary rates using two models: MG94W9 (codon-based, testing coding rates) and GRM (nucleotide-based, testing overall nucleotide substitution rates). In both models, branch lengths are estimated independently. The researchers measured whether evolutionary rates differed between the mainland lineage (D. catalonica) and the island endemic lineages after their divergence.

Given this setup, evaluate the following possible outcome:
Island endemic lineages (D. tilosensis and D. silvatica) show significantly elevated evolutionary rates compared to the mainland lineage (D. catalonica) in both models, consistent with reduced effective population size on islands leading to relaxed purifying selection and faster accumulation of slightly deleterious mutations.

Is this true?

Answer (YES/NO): NO